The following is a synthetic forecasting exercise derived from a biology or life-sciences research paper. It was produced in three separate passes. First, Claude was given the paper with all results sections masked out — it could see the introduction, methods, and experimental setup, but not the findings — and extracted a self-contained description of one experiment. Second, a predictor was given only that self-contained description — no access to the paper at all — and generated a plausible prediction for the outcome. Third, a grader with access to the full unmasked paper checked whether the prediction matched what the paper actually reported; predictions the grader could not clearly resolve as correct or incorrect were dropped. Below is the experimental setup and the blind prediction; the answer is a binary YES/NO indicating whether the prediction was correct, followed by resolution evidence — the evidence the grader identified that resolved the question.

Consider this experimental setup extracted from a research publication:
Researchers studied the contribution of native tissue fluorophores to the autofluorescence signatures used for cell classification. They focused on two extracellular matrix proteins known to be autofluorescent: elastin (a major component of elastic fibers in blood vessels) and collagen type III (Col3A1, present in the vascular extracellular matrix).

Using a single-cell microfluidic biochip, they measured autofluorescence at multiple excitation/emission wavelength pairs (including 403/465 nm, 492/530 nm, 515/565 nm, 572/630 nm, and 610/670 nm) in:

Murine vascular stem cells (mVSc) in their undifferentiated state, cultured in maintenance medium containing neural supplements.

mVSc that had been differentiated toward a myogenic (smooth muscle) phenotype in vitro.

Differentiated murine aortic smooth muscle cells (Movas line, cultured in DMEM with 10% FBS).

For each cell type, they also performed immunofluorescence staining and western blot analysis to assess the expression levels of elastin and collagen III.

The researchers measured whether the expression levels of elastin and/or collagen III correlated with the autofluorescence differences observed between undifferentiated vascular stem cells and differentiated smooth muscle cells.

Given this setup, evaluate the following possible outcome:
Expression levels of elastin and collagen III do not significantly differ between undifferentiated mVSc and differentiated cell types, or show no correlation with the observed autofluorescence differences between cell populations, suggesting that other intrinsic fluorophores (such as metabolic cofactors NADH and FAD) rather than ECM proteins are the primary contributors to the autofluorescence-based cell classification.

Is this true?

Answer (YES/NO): NO